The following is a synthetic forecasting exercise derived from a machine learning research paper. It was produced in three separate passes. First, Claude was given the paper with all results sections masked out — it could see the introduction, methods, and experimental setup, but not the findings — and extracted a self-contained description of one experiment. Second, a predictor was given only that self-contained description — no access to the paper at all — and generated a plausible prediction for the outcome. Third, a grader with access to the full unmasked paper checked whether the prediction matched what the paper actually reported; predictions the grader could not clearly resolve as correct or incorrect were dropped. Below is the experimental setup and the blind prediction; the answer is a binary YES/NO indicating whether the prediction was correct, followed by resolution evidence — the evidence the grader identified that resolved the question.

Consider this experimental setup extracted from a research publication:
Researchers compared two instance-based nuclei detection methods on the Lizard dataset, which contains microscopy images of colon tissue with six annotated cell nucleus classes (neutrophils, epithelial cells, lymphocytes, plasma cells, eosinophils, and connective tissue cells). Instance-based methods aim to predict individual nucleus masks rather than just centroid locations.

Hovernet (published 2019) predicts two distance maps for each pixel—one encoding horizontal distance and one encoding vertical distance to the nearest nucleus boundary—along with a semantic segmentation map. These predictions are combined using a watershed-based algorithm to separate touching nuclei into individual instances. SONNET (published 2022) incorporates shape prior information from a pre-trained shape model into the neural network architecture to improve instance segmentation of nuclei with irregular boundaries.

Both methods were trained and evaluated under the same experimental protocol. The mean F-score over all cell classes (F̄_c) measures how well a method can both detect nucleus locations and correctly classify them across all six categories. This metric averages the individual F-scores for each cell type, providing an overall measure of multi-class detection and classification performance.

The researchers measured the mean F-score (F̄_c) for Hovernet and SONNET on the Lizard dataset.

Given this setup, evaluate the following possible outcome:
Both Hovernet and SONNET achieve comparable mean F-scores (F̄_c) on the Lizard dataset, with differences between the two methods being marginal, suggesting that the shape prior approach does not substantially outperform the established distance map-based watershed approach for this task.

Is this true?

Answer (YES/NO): NO